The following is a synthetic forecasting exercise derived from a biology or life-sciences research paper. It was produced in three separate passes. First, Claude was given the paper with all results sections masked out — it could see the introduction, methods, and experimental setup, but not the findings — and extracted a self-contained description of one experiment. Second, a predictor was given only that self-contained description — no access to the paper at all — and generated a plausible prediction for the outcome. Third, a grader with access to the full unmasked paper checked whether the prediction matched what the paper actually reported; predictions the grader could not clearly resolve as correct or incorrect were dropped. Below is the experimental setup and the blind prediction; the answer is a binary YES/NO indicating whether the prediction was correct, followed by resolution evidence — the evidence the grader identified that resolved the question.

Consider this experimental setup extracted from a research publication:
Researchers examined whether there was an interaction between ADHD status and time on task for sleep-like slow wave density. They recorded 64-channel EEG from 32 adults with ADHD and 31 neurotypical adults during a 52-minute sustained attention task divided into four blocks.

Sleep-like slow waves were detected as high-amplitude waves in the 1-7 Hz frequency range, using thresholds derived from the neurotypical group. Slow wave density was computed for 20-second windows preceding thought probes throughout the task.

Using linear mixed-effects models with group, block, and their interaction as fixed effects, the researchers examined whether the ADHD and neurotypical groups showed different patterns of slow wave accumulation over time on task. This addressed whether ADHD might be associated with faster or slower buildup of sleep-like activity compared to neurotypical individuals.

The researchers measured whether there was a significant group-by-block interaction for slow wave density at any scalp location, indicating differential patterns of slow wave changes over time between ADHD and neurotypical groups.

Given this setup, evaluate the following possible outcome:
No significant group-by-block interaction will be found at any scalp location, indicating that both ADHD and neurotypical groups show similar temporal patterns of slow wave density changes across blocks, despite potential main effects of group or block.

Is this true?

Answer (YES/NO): NO